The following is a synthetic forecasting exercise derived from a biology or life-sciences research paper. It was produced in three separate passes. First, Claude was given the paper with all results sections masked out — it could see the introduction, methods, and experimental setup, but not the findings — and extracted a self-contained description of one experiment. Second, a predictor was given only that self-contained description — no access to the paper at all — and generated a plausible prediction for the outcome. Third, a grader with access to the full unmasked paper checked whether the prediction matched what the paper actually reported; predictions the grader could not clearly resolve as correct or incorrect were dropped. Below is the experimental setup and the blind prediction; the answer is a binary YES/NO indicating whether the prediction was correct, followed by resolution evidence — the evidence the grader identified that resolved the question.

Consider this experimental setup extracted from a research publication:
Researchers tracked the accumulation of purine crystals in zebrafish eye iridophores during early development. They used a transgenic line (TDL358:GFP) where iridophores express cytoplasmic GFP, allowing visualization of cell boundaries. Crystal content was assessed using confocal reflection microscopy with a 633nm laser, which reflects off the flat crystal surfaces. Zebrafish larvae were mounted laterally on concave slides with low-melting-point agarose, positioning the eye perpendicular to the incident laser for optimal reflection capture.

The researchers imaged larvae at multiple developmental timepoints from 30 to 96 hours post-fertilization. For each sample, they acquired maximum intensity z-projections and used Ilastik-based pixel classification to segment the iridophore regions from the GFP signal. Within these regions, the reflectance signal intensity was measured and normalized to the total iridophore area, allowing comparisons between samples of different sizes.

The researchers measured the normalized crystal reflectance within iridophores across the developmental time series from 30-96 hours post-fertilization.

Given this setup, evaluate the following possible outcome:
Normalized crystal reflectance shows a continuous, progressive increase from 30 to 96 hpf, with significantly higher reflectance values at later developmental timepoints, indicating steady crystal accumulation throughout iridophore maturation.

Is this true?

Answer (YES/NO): NO